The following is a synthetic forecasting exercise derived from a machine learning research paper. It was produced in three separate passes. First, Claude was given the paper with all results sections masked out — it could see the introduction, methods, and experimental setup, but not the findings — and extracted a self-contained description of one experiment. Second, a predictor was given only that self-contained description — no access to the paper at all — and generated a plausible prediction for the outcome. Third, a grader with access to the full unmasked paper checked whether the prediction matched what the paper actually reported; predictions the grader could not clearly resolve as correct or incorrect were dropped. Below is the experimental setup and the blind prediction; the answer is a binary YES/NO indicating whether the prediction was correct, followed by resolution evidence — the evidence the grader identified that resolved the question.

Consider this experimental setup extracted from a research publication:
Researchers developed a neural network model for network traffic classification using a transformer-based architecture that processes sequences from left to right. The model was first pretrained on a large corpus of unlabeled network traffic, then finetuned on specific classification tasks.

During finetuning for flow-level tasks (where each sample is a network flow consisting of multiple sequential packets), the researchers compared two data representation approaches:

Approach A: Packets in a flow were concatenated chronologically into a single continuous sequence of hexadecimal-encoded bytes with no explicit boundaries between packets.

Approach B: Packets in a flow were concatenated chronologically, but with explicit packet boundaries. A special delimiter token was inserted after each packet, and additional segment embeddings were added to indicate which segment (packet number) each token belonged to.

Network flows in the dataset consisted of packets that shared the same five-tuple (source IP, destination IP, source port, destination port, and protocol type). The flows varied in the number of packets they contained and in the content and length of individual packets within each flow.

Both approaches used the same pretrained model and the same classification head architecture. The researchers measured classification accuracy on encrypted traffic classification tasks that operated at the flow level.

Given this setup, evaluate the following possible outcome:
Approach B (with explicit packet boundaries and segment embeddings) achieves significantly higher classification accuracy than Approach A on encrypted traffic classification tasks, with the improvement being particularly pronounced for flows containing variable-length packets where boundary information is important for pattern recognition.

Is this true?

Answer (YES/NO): NO